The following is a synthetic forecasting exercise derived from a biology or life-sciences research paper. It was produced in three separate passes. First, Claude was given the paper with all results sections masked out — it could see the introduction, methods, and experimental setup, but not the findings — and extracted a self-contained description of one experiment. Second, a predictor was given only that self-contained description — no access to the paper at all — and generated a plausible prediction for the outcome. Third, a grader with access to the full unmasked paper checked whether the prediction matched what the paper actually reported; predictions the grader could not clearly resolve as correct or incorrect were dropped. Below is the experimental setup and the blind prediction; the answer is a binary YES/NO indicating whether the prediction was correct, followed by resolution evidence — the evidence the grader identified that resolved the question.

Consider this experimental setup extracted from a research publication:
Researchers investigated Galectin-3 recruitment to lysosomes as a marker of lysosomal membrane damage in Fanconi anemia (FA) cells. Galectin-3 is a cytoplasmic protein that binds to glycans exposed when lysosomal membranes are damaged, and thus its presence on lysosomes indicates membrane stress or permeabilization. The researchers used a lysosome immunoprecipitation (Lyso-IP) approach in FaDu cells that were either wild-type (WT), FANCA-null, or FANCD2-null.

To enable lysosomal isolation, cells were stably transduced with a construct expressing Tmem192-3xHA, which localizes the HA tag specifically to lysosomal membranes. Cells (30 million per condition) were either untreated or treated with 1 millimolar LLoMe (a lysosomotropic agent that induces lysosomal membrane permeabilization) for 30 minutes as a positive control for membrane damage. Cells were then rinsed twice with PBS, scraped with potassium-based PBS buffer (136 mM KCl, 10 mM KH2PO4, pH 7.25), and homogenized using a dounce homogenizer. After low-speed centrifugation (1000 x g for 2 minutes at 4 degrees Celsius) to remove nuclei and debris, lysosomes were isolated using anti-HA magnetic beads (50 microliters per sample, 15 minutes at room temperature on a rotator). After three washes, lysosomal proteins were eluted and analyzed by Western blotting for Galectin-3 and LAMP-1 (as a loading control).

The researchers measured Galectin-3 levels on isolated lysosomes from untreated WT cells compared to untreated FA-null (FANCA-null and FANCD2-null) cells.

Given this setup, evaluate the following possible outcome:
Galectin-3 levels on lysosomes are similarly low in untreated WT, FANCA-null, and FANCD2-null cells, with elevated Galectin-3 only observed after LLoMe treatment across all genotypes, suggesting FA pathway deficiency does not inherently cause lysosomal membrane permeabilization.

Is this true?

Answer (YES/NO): NO